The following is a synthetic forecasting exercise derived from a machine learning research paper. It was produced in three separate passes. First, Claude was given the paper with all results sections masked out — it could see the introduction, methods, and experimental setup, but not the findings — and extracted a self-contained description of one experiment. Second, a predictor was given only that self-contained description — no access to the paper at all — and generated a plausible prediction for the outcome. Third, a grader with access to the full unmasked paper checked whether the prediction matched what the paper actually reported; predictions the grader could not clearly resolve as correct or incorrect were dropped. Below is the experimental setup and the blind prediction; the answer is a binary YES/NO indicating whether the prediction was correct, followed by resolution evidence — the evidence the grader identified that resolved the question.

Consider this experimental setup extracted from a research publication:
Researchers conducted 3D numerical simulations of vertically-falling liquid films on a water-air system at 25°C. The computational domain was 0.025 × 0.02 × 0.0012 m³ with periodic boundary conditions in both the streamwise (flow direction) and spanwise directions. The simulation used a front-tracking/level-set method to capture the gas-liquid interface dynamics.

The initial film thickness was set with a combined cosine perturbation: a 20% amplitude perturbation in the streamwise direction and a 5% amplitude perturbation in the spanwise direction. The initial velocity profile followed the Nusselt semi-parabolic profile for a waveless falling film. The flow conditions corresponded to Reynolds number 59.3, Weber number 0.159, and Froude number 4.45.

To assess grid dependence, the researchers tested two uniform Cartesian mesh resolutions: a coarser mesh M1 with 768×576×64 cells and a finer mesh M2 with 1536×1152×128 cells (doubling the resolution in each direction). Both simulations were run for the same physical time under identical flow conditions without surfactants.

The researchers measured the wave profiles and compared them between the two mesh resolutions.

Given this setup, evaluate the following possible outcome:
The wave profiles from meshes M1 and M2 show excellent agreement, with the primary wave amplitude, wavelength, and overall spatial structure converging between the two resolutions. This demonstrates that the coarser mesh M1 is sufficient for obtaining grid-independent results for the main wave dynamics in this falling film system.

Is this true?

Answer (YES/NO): NO